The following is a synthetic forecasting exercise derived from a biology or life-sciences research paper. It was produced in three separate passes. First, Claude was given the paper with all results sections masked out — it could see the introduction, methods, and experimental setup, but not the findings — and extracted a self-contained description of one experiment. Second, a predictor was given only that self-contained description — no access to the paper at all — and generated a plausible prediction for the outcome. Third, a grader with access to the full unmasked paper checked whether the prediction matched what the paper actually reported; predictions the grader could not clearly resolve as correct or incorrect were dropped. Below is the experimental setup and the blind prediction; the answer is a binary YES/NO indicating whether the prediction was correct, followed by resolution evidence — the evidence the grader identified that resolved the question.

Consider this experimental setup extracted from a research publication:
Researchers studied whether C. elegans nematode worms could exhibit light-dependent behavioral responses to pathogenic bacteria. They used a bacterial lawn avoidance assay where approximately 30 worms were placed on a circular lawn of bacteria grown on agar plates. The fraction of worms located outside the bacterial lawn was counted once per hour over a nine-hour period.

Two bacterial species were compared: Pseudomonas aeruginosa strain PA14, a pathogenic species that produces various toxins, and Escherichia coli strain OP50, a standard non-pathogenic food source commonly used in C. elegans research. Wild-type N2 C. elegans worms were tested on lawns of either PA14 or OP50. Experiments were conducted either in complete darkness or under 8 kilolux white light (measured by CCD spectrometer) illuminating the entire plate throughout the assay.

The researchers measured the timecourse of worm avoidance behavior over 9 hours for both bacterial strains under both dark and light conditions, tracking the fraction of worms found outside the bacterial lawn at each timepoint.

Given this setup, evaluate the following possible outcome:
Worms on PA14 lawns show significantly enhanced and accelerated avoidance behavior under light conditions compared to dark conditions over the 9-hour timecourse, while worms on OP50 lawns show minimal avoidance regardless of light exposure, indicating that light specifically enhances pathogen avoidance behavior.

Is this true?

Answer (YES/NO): YES